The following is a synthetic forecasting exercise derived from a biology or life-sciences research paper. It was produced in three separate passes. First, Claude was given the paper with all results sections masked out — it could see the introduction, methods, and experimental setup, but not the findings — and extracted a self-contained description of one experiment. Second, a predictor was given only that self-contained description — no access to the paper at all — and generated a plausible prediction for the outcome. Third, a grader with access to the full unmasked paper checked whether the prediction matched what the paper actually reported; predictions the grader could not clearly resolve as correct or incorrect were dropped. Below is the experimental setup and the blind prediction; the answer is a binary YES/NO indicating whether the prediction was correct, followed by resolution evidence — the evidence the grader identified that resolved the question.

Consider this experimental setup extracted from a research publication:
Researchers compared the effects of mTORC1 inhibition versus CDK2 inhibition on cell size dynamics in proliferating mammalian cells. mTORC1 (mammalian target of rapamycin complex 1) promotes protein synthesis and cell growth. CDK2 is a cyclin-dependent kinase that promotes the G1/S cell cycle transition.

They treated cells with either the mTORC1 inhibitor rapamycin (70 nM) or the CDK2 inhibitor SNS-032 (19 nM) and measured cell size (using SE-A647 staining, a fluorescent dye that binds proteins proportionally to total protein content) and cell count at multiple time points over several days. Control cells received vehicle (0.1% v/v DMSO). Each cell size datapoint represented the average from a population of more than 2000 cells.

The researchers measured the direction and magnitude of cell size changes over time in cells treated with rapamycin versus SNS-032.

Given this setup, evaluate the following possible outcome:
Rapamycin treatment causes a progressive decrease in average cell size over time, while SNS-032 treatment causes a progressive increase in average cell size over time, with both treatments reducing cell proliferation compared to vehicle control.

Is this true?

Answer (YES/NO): NO